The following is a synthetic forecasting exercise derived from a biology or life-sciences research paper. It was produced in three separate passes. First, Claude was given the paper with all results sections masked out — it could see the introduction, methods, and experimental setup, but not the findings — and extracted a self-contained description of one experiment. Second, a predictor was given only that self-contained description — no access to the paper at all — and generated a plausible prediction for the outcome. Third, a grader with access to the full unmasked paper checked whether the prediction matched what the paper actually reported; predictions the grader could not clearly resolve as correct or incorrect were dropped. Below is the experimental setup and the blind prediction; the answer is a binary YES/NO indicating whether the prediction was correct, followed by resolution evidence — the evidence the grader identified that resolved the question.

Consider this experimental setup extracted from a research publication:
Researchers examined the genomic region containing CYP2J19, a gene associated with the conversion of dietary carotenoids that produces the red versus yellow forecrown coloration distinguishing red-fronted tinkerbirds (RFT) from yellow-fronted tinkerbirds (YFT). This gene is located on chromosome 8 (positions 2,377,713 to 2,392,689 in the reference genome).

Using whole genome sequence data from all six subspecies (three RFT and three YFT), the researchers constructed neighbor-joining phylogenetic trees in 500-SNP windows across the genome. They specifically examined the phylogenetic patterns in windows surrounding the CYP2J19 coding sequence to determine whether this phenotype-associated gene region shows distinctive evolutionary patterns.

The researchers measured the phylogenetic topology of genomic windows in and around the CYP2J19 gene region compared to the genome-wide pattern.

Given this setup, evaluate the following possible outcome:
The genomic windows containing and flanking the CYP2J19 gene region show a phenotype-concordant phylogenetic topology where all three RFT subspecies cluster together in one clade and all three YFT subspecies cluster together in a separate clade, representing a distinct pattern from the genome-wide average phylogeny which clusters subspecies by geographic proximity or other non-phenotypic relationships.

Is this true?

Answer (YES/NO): NO